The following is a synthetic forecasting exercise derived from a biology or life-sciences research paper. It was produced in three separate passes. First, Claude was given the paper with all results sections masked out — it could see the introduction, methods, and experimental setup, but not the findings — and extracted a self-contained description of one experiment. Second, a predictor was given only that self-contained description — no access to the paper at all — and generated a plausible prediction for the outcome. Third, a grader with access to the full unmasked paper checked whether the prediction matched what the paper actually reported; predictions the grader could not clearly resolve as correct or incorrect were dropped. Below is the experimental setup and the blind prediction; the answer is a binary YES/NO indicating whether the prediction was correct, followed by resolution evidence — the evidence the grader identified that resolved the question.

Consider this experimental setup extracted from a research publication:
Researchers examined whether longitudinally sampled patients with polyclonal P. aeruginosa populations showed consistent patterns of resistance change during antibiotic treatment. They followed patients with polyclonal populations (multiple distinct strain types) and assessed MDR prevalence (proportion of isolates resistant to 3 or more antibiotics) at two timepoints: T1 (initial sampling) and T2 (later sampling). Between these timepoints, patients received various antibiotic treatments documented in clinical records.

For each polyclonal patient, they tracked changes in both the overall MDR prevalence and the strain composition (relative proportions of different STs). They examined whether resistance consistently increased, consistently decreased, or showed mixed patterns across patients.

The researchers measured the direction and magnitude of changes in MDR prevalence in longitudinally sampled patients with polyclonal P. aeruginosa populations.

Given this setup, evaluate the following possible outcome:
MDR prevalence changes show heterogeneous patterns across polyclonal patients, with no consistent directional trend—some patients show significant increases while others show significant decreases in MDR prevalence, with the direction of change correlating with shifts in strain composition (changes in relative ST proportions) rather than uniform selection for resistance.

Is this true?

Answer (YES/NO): NO